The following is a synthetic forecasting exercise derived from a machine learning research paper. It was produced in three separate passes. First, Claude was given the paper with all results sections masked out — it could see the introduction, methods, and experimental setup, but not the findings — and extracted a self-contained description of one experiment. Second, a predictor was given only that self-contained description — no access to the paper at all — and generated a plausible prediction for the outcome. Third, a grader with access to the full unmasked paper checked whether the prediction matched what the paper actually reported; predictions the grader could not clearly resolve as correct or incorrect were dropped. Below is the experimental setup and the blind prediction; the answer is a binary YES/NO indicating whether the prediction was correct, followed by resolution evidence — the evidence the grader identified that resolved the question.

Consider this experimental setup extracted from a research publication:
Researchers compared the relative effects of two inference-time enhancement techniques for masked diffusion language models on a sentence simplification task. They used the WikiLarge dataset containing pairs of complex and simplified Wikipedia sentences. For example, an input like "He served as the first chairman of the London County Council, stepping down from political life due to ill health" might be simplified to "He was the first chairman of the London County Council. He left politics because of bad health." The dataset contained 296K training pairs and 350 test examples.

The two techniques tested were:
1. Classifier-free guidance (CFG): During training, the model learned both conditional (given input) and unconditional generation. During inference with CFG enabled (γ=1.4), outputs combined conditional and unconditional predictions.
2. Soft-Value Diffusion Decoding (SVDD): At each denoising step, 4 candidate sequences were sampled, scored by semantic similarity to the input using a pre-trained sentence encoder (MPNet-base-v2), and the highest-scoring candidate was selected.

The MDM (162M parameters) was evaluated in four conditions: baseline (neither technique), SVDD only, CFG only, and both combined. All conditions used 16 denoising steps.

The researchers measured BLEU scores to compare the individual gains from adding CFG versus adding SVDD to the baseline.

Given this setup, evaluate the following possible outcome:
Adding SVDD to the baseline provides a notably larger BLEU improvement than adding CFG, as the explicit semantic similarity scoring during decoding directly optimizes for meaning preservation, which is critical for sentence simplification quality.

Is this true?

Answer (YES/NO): NO